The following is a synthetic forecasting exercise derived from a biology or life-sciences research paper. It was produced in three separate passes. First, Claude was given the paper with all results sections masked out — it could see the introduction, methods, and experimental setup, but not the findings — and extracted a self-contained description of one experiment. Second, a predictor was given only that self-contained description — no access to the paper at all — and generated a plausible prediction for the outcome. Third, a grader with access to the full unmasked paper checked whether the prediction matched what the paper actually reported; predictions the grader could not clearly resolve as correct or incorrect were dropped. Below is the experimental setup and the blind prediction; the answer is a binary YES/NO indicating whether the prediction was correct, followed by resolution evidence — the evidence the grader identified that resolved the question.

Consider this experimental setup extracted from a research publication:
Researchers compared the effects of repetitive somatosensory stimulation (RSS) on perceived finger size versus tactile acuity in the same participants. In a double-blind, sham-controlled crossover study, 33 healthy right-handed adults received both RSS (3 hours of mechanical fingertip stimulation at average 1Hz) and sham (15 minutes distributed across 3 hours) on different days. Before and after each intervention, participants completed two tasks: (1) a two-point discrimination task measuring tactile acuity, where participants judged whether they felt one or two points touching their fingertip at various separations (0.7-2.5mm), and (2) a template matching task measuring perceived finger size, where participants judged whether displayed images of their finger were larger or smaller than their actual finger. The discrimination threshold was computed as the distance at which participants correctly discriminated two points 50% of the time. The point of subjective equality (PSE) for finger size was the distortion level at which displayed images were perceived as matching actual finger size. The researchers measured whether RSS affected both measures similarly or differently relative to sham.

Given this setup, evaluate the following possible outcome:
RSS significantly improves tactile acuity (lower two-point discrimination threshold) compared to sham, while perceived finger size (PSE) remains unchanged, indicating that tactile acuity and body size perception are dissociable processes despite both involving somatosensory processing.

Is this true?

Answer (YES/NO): NO